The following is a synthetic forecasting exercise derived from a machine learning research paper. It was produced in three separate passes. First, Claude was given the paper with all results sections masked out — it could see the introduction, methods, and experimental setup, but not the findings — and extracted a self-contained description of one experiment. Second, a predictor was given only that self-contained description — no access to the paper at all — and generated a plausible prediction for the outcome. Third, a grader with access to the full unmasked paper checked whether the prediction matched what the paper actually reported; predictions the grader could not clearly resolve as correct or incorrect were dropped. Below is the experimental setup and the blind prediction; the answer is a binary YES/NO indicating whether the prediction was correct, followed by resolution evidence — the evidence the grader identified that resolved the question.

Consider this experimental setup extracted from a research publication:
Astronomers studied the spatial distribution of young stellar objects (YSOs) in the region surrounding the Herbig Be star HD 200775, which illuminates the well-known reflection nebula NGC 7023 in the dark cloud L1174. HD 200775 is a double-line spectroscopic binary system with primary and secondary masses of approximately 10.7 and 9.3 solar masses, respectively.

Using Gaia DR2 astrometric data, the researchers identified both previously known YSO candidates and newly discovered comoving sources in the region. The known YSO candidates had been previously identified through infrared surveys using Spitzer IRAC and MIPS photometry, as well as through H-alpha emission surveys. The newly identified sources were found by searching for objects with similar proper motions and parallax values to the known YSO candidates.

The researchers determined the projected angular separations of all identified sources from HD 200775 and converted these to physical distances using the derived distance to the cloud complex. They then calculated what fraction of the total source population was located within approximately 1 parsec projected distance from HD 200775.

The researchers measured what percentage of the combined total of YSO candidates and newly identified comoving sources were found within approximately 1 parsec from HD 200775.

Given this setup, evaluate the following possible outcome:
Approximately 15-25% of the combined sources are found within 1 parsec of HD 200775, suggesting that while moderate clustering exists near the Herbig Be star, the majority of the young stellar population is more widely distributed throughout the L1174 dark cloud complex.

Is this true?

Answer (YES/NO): NO